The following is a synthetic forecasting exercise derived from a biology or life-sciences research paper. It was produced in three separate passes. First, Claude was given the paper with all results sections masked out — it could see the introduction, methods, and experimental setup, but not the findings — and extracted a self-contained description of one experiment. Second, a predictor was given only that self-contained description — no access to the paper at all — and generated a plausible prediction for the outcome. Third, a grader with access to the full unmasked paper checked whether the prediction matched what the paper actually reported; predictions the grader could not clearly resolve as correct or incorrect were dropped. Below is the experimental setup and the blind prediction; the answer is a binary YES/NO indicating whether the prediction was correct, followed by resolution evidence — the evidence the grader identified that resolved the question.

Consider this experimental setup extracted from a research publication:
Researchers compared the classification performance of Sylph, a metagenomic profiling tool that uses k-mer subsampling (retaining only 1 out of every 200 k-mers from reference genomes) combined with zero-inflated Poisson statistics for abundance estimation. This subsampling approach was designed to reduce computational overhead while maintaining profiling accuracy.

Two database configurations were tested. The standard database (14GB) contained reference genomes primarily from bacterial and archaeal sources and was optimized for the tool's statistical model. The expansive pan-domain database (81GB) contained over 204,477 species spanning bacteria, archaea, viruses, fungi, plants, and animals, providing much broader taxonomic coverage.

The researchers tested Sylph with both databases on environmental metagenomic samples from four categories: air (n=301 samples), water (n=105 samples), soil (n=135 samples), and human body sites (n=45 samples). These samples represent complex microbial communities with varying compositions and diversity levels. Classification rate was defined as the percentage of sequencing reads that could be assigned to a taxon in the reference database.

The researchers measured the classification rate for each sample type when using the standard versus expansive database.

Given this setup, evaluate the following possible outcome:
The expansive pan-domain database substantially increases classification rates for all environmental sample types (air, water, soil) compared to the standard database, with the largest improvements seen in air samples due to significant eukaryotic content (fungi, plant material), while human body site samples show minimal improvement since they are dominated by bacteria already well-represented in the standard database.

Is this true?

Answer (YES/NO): NO